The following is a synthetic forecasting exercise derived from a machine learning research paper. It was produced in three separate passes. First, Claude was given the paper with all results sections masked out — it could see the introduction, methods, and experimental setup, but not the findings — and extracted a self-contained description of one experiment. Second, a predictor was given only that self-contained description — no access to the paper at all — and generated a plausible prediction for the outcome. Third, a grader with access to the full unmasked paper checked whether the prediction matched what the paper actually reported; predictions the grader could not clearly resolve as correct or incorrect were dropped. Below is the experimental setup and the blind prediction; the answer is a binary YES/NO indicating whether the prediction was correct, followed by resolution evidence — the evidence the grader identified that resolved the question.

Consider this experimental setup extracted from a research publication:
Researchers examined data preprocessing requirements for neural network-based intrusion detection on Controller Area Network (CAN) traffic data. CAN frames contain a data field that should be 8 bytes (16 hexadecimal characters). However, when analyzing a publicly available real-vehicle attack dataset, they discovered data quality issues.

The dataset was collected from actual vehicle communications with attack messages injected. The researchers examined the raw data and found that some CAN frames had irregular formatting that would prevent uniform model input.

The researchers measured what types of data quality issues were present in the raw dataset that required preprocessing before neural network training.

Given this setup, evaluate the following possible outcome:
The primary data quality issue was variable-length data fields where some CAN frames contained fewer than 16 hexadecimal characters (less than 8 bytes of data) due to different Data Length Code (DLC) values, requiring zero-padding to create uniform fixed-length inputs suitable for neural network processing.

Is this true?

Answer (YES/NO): NO